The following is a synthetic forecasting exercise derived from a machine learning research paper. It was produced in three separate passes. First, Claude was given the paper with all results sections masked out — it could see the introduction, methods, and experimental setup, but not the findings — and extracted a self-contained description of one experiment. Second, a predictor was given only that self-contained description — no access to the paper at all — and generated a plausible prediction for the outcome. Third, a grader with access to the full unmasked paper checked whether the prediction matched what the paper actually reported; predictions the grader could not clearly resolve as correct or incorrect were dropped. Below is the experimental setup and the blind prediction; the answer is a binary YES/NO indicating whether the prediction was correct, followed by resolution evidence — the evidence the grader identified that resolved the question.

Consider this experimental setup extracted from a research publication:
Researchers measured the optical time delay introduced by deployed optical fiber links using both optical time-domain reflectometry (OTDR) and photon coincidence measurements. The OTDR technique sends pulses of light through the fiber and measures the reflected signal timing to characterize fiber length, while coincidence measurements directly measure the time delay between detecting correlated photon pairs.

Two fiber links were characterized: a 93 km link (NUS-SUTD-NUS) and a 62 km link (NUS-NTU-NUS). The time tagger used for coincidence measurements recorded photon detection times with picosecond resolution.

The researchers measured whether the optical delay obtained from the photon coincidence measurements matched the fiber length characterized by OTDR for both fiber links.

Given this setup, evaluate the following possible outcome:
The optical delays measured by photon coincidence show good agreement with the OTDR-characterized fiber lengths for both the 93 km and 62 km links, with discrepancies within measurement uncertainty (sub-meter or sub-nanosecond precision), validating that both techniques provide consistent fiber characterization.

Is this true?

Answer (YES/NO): YES